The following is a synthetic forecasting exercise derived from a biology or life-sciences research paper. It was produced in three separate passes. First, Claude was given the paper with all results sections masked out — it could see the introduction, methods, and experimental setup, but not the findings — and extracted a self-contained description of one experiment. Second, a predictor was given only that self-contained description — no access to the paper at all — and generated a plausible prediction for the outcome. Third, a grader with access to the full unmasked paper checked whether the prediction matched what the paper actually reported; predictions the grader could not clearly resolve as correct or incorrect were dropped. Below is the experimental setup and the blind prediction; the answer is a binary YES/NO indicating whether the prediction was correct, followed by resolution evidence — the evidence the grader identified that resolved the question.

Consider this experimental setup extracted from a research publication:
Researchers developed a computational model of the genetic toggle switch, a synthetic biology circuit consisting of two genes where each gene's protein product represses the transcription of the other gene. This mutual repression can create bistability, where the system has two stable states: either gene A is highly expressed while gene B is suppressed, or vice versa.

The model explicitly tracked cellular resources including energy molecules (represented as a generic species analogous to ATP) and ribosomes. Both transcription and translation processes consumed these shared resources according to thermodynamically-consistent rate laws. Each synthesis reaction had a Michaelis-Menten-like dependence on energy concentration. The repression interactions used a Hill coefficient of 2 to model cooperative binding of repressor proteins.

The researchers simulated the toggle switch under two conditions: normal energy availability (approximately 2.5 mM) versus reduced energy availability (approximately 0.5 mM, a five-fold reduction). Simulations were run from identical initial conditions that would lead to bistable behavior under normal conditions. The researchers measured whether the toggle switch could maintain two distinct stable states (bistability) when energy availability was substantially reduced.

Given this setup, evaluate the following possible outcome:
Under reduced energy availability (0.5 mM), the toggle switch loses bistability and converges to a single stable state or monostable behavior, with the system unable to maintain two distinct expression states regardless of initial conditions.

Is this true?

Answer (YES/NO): NO